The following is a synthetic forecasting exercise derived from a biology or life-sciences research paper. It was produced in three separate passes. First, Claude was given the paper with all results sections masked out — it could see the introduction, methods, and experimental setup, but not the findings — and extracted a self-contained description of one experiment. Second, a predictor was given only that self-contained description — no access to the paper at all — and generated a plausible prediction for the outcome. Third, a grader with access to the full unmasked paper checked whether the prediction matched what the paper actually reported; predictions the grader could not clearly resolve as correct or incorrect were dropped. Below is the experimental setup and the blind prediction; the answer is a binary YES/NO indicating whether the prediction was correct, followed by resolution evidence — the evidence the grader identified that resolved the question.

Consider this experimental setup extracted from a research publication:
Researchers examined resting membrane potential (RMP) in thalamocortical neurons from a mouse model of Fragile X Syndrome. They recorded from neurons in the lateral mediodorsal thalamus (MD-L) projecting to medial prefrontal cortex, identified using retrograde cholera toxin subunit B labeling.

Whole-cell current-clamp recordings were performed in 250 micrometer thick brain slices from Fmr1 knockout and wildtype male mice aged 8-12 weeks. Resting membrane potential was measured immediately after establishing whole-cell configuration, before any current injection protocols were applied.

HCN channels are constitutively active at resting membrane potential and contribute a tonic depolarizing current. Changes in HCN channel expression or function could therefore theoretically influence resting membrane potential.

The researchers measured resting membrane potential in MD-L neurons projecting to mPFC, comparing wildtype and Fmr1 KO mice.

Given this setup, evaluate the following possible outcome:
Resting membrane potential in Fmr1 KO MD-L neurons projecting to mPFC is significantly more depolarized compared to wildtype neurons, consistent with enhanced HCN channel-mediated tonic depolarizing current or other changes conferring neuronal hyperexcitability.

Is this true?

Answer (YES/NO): NO